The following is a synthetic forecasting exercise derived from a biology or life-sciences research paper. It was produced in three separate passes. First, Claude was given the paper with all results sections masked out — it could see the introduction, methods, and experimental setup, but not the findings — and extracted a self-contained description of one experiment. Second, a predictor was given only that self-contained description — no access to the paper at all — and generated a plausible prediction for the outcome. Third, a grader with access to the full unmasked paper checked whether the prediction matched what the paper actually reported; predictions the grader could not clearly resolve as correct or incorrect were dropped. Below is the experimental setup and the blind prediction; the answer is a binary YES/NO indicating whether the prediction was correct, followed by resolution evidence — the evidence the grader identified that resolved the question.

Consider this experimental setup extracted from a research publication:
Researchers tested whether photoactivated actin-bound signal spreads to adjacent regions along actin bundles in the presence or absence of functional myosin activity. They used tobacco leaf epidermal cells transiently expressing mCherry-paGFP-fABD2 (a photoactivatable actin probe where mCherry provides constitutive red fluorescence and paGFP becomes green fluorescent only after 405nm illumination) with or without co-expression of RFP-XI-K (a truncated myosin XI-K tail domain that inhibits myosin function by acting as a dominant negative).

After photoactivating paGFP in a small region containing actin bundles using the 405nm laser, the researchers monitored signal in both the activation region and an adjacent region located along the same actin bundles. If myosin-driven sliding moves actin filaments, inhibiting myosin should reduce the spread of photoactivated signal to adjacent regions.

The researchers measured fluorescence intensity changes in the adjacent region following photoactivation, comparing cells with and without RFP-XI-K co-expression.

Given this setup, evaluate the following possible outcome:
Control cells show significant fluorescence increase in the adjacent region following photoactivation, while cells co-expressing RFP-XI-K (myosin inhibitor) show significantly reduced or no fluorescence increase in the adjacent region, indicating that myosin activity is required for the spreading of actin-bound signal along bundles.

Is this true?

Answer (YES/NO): YES